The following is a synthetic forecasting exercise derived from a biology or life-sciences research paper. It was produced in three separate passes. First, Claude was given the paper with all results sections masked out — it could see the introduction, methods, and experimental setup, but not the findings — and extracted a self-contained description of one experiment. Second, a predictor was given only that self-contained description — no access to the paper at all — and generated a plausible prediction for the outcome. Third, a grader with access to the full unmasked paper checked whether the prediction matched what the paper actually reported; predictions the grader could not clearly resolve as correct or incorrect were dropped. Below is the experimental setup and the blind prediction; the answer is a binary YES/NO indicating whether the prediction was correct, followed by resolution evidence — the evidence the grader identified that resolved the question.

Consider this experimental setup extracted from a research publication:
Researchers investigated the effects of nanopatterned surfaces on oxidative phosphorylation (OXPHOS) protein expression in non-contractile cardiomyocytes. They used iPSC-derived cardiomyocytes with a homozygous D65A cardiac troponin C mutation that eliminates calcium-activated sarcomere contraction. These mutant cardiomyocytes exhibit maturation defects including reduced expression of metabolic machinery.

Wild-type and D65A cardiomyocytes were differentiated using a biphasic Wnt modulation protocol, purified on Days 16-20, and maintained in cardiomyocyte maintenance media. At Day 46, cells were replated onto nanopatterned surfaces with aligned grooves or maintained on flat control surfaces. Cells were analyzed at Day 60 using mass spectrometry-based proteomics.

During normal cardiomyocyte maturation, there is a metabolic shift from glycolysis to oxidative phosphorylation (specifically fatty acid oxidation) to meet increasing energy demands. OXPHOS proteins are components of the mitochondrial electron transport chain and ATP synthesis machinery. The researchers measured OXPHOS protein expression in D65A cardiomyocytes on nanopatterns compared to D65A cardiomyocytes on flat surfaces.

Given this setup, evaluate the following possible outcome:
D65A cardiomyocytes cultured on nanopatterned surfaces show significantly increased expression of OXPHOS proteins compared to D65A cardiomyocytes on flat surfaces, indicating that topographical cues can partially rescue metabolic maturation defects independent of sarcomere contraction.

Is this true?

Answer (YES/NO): YES